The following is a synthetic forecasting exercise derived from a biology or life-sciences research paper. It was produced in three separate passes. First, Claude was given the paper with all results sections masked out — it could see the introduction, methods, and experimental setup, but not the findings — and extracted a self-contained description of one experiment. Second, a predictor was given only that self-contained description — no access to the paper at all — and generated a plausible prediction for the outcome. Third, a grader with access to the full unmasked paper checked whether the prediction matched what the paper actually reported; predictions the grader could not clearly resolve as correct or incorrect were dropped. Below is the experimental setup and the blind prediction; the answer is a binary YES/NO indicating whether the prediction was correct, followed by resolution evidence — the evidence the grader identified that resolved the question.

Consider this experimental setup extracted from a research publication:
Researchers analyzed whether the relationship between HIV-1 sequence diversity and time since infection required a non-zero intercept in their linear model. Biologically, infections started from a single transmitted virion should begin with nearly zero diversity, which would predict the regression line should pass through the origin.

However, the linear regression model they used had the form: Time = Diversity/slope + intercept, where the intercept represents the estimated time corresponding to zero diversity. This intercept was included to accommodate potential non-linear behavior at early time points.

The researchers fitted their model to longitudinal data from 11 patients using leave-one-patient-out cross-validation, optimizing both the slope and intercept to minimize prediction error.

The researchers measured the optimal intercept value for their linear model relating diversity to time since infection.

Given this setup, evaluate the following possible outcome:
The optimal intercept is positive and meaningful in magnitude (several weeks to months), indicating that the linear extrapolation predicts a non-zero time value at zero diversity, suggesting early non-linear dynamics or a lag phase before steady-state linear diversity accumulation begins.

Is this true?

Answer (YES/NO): NO